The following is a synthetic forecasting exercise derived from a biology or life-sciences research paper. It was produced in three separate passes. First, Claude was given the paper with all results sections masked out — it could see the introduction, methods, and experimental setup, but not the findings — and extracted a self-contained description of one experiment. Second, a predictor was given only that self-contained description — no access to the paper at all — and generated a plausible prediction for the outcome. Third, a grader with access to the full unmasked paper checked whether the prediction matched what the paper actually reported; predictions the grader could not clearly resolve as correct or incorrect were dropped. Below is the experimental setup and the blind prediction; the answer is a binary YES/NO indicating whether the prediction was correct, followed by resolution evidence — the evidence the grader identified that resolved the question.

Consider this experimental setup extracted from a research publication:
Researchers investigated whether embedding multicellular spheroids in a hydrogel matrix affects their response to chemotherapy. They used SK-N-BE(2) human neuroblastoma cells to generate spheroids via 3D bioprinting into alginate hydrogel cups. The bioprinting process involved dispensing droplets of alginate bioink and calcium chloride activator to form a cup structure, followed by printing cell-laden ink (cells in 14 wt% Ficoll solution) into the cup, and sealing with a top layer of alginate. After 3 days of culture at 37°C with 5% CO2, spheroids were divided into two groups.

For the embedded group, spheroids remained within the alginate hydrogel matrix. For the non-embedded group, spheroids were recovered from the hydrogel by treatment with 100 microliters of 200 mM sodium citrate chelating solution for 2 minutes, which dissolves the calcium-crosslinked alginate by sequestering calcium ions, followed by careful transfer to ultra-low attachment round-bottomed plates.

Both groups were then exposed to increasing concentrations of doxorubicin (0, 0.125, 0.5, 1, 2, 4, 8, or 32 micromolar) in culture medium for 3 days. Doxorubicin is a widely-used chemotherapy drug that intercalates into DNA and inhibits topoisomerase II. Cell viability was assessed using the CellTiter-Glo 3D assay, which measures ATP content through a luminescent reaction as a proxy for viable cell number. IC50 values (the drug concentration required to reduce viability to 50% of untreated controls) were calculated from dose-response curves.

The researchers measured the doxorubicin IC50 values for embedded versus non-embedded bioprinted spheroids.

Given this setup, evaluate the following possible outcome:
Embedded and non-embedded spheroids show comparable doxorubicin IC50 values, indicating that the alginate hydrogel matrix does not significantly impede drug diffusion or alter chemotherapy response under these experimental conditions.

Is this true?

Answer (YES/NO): NO